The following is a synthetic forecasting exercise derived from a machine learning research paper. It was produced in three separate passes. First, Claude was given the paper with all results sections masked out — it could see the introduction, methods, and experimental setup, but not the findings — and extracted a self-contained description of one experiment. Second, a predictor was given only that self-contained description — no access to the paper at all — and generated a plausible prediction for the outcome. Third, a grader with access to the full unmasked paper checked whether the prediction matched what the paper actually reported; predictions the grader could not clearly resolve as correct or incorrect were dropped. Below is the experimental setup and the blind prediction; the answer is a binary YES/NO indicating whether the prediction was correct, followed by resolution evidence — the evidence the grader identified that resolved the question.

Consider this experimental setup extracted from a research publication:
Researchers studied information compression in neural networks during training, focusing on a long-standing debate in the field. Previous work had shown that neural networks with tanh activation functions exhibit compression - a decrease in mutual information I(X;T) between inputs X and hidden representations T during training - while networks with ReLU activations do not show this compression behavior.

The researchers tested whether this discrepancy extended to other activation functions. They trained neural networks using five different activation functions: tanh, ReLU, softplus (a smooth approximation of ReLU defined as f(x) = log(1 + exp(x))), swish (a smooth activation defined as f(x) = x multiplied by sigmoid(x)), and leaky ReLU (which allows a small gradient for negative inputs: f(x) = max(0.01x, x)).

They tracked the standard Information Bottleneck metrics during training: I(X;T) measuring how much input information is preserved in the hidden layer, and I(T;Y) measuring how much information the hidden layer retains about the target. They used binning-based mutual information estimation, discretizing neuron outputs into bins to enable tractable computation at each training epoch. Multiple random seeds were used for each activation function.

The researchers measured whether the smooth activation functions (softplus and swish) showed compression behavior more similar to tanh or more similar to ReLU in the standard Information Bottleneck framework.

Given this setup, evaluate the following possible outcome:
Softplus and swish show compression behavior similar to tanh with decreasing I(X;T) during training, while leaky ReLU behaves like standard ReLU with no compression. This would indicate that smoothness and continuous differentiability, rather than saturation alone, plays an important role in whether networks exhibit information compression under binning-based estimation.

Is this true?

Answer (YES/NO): NO